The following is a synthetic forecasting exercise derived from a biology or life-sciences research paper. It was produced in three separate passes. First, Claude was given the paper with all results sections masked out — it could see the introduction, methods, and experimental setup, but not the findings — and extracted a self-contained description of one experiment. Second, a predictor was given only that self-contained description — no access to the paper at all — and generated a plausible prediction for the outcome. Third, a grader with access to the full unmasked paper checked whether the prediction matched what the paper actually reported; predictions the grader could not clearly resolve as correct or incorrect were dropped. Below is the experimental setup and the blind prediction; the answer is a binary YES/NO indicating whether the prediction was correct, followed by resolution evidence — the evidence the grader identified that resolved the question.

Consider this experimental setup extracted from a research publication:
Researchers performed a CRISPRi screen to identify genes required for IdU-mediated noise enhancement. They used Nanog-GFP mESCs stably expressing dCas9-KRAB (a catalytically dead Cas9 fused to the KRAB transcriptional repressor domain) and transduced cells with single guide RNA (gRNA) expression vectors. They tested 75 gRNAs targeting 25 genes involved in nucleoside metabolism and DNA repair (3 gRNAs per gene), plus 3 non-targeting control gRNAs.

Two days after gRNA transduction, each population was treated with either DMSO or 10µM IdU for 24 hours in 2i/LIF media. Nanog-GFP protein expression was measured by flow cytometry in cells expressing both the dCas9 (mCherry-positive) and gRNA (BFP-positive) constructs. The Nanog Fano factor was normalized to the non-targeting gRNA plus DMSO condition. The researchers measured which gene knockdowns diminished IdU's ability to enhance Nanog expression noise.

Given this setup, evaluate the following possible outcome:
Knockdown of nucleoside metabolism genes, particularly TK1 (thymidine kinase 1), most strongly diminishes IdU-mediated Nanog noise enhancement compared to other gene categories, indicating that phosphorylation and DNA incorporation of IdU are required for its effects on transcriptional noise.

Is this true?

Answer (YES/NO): NO